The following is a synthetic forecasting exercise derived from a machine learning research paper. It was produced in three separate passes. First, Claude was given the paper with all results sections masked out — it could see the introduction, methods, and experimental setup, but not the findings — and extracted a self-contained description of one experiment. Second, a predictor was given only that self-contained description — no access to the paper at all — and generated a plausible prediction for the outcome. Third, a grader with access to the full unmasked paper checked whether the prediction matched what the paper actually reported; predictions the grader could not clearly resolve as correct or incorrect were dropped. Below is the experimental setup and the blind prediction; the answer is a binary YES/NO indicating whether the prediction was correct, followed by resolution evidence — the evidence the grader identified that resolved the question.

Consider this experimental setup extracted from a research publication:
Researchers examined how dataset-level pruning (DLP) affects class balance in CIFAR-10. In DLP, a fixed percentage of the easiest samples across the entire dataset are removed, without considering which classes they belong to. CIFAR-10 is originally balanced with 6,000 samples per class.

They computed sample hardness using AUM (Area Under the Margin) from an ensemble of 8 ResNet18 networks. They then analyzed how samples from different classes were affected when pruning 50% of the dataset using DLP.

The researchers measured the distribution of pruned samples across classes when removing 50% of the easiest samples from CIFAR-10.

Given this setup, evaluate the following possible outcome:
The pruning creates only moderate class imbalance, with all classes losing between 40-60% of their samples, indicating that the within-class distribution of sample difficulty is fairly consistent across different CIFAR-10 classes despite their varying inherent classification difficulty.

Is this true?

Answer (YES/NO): NO